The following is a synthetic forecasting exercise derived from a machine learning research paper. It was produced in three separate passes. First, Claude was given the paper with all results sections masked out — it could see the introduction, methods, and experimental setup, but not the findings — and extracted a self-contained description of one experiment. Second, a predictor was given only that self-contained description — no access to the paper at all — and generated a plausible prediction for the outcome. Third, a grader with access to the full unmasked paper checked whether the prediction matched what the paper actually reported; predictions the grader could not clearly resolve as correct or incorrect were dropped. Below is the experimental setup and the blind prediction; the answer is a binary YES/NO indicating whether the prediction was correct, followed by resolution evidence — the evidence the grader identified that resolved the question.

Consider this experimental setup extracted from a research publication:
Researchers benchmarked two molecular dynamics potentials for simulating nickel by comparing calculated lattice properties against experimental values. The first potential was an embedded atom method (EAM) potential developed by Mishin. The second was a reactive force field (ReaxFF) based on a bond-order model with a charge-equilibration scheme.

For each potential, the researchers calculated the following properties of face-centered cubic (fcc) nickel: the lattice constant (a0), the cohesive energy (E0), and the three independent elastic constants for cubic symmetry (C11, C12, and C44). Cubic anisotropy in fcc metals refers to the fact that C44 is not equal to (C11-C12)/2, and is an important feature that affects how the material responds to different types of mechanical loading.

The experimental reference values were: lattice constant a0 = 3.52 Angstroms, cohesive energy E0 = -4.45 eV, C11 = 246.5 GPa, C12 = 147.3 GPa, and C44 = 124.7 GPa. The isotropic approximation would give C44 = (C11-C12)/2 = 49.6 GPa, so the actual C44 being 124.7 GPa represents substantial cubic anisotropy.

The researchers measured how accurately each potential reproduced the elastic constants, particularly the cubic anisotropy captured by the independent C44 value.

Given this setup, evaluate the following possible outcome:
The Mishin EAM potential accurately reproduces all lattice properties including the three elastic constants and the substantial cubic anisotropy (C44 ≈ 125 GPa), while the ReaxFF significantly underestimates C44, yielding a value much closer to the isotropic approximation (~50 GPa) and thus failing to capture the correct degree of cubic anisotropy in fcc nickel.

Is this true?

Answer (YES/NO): NO